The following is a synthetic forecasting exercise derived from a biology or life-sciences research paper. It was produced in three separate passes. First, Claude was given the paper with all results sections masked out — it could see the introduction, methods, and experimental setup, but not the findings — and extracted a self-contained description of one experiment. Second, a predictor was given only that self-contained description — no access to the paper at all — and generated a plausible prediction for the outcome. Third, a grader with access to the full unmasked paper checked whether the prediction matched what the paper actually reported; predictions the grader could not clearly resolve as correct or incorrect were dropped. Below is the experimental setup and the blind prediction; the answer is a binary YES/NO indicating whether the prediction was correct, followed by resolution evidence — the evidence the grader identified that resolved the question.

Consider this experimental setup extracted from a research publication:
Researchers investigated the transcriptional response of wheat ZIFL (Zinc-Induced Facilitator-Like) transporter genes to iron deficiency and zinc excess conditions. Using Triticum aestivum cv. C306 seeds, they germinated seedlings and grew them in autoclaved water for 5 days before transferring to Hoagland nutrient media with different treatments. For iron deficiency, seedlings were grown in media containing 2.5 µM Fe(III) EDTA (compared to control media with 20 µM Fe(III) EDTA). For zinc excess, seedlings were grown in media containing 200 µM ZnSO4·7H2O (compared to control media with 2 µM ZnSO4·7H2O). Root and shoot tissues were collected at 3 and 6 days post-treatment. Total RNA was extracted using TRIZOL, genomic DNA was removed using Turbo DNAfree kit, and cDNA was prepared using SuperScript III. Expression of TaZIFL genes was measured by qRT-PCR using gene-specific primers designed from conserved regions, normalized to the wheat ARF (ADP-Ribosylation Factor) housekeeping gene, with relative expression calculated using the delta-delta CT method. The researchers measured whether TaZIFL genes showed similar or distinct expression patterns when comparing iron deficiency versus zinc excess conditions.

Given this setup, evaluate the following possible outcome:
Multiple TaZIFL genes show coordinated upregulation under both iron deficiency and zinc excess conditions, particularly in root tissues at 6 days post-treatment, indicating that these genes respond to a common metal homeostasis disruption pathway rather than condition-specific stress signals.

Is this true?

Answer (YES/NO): NO